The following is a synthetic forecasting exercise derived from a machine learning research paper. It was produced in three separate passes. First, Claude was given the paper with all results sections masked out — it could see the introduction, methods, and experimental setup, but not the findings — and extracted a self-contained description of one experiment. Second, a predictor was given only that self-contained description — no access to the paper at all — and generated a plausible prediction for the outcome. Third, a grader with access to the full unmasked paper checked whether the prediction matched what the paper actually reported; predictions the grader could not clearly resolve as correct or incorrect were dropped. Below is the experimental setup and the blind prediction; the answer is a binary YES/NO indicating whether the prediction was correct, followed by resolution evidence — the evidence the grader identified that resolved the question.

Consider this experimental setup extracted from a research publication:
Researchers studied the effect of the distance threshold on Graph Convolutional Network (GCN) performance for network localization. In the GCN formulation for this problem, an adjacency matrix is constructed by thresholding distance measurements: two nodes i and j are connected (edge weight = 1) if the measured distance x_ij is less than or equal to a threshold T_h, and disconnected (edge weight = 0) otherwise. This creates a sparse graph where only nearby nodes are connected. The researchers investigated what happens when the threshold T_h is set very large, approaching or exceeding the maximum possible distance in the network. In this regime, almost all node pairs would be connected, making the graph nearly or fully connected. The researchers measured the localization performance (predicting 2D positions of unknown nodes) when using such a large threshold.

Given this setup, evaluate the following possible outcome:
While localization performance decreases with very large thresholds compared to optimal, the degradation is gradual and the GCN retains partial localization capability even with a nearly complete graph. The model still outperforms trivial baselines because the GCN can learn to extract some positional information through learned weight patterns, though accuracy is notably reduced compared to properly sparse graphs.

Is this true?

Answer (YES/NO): NO